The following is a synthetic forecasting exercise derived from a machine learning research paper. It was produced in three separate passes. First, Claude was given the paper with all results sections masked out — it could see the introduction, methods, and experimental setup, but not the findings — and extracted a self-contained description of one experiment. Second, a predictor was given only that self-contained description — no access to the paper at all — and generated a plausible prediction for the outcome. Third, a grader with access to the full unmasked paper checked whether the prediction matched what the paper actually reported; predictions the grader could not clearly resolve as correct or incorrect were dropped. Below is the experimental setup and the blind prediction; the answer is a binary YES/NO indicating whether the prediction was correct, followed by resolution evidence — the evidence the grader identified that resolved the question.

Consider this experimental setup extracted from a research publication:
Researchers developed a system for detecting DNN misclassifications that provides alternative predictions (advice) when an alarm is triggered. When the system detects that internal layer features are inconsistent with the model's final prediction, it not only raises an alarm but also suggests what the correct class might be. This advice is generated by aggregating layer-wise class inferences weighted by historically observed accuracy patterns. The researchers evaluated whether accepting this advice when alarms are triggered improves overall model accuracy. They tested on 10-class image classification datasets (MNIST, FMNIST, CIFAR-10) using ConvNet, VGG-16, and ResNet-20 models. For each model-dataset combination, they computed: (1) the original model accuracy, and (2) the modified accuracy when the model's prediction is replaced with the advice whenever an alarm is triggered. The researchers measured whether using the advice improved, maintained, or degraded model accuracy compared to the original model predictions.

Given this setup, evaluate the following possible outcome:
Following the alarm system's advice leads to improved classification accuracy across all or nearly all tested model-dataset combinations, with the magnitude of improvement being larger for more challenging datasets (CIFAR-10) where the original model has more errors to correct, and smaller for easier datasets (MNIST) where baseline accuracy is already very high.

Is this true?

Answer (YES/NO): NO